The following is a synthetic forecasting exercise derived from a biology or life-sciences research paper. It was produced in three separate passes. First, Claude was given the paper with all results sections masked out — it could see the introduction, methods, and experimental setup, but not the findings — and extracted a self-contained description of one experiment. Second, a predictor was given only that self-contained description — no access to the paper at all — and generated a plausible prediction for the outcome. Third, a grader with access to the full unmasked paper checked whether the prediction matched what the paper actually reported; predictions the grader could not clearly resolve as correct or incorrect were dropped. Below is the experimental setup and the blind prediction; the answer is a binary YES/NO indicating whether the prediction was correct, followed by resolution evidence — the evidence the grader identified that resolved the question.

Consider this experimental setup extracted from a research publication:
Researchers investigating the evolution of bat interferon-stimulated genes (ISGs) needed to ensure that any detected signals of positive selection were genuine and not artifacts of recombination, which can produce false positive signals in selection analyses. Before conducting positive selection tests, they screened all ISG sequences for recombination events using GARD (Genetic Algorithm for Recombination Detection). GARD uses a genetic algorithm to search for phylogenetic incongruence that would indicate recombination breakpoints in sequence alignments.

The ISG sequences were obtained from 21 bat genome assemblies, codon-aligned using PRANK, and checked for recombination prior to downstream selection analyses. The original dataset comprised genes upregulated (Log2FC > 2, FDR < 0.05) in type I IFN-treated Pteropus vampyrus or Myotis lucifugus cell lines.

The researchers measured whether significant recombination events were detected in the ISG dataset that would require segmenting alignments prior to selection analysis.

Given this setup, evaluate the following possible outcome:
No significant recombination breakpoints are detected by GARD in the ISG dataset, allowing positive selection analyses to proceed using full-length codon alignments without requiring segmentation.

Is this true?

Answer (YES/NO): YES